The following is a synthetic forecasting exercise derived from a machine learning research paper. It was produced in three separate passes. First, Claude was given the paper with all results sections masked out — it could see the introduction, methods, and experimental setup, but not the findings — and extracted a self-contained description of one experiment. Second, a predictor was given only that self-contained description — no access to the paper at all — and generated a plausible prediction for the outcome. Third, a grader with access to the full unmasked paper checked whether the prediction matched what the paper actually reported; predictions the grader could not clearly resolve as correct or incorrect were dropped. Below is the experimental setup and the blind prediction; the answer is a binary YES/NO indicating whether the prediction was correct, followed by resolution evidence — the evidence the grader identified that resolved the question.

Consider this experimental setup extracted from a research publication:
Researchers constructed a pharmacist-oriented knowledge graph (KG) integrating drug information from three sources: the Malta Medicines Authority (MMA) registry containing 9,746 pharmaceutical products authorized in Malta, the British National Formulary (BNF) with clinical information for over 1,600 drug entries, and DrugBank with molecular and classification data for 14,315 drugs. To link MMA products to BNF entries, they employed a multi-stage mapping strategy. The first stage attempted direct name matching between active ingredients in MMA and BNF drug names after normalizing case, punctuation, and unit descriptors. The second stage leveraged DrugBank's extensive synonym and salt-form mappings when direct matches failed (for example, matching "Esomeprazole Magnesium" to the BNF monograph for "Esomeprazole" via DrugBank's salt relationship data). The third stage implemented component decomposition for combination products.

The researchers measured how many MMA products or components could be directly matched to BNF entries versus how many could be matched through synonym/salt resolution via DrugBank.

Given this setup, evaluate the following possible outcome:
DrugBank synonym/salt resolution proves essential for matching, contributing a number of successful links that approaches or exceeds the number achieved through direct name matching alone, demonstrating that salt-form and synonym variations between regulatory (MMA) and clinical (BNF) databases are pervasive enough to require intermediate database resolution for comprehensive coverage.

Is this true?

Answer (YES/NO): NO